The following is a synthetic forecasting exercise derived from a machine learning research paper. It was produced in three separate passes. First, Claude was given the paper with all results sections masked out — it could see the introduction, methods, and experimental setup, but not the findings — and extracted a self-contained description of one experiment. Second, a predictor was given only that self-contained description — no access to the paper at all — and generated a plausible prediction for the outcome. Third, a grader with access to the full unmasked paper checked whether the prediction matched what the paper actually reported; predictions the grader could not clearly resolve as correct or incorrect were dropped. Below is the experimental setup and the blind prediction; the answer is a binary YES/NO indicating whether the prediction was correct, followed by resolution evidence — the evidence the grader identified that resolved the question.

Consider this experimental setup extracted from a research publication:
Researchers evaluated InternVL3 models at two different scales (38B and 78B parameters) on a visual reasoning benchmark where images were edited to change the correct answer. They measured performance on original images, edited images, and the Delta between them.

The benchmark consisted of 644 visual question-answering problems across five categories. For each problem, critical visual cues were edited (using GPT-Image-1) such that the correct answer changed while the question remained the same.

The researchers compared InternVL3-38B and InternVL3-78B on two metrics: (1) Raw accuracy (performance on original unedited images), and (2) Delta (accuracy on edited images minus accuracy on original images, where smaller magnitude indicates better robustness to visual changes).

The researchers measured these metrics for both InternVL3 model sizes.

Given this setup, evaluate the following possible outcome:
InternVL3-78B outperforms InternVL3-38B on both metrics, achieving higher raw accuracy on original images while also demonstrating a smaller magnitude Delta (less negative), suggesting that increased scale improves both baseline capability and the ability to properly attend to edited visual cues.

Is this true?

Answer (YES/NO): NO